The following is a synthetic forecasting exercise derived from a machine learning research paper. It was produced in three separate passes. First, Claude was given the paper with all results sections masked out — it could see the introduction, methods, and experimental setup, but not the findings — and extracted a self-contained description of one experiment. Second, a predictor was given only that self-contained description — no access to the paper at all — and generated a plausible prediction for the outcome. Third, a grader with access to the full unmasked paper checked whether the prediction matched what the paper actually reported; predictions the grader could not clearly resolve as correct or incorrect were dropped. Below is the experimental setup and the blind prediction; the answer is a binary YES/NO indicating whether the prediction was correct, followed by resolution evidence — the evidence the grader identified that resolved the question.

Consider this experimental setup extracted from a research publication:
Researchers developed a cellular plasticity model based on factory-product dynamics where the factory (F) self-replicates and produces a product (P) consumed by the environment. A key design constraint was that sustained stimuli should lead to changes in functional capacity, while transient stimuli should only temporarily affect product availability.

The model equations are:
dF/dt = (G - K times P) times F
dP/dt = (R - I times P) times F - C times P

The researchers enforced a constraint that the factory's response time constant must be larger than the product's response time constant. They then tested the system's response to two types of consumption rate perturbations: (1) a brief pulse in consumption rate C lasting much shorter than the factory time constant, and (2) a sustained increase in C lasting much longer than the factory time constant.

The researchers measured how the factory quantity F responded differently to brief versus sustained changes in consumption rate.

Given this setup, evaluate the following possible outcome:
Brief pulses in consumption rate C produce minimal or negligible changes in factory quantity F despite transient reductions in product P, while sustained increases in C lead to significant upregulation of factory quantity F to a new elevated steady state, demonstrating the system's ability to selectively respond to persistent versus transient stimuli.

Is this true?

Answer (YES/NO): YES